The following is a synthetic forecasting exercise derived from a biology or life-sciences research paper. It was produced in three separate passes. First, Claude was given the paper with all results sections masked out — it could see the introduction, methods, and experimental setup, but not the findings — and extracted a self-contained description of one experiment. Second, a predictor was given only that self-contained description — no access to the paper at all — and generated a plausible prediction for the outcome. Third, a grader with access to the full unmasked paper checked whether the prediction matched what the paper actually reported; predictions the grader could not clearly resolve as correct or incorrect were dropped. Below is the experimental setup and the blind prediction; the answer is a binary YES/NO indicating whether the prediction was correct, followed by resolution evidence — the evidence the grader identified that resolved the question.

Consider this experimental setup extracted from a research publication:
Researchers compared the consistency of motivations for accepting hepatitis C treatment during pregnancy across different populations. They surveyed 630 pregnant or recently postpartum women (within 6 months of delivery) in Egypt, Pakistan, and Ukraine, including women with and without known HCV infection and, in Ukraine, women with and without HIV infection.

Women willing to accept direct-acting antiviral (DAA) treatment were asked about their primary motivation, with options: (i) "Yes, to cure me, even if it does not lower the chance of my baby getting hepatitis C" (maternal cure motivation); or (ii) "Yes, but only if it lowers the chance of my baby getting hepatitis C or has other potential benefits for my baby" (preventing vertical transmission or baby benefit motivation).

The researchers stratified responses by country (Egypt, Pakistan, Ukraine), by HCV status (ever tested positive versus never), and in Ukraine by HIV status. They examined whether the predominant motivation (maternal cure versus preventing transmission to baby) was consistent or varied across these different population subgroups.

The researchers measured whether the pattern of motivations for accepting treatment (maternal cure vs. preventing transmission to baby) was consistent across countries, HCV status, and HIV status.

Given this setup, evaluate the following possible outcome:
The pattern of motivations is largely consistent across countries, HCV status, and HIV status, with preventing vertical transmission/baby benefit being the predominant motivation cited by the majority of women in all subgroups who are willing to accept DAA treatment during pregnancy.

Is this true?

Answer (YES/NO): YES